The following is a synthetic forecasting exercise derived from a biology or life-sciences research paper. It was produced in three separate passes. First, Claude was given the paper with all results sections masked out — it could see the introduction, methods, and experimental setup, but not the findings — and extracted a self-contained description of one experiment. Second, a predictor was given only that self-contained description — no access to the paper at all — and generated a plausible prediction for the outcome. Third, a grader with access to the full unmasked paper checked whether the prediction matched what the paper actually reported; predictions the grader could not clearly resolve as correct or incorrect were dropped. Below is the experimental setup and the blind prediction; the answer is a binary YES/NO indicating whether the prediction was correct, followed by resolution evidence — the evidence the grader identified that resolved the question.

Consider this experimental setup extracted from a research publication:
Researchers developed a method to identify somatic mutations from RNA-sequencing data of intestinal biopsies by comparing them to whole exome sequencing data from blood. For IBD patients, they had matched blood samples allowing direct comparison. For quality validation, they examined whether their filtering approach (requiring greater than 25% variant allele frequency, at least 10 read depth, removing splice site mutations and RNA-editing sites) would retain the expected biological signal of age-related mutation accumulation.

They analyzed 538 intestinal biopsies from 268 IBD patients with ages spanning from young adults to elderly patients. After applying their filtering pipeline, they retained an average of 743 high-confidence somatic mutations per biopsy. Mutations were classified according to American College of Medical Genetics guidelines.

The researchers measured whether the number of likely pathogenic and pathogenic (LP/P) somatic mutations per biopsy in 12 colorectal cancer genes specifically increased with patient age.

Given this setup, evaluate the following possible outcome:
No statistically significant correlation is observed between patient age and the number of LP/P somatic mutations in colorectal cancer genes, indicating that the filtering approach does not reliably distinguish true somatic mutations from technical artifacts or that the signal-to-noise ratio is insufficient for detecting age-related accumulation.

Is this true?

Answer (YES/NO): YES